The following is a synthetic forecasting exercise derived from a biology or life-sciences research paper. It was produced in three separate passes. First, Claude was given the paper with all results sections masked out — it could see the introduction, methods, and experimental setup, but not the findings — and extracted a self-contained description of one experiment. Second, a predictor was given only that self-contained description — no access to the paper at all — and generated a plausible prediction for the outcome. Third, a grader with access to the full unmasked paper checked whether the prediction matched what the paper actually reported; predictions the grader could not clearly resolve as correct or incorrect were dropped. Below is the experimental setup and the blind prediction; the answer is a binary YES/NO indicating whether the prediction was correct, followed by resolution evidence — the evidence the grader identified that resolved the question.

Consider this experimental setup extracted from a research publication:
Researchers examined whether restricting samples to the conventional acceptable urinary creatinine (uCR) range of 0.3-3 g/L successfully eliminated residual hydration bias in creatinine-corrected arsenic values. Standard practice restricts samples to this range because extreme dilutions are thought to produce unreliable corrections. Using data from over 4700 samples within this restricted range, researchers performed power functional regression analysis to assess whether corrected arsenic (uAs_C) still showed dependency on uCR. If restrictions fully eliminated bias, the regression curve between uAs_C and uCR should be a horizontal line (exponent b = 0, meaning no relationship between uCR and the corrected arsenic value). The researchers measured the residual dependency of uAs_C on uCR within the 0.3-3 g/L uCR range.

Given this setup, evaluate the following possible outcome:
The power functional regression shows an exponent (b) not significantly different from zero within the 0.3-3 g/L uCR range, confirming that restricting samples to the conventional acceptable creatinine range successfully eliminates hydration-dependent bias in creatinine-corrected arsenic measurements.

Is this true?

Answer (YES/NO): NO